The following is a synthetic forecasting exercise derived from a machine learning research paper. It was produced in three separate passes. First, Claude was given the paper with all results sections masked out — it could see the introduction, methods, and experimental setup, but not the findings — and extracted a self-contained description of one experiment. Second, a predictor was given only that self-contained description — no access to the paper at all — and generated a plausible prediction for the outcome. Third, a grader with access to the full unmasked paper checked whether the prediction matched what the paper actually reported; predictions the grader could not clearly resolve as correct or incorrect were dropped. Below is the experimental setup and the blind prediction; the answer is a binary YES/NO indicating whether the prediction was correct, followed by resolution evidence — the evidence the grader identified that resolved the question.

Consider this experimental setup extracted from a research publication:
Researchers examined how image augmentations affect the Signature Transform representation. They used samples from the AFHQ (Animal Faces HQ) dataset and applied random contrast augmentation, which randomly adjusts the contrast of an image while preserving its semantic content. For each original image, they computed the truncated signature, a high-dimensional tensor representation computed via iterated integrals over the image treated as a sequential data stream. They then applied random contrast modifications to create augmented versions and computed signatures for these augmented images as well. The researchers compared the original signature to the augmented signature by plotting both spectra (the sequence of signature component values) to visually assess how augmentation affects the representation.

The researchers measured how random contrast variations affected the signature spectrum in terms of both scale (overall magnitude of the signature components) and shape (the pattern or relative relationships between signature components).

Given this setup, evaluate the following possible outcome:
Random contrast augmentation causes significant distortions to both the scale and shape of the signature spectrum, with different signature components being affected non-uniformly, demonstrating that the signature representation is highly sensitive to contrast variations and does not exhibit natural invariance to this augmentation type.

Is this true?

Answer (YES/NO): NO